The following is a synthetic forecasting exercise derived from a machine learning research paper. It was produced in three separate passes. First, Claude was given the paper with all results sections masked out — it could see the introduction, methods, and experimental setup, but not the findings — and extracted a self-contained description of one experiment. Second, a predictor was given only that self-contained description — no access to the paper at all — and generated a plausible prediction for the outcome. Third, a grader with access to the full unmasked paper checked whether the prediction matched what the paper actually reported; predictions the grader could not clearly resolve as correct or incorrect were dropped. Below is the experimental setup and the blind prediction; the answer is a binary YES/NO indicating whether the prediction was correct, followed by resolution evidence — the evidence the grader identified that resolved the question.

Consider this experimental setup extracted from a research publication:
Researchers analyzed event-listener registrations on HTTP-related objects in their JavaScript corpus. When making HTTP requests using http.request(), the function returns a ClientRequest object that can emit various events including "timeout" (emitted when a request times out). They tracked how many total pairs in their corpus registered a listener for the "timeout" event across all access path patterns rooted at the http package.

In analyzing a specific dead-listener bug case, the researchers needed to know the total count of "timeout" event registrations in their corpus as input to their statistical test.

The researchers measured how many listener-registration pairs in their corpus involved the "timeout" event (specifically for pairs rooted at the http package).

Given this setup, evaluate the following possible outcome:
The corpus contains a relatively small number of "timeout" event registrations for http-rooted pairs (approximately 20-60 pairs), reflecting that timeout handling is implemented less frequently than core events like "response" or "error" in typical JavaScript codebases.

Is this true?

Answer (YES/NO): NO